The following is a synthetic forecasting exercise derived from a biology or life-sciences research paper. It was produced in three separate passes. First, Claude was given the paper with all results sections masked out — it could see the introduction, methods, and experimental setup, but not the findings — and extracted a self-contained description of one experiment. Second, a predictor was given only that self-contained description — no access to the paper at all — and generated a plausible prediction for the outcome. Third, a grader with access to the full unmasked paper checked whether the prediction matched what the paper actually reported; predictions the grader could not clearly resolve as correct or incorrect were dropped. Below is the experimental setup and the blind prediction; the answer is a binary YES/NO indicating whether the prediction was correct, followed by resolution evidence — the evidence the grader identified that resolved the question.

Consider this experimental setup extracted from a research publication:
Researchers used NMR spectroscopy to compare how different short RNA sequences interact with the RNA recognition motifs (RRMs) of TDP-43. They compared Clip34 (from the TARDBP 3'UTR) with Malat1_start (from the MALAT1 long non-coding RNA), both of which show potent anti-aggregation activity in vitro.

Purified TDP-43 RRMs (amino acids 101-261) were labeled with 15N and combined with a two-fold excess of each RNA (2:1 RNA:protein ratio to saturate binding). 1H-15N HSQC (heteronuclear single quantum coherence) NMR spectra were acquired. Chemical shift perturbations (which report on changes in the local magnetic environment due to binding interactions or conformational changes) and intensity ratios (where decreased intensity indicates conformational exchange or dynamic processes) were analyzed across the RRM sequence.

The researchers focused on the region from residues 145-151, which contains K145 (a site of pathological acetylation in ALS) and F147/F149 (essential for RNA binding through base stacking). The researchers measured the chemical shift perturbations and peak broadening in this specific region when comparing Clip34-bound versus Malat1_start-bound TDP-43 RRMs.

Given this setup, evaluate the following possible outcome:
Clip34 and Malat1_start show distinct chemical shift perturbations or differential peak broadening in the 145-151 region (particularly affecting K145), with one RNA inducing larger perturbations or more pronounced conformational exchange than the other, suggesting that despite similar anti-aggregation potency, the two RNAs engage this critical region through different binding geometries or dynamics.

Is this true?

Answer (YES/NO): YES